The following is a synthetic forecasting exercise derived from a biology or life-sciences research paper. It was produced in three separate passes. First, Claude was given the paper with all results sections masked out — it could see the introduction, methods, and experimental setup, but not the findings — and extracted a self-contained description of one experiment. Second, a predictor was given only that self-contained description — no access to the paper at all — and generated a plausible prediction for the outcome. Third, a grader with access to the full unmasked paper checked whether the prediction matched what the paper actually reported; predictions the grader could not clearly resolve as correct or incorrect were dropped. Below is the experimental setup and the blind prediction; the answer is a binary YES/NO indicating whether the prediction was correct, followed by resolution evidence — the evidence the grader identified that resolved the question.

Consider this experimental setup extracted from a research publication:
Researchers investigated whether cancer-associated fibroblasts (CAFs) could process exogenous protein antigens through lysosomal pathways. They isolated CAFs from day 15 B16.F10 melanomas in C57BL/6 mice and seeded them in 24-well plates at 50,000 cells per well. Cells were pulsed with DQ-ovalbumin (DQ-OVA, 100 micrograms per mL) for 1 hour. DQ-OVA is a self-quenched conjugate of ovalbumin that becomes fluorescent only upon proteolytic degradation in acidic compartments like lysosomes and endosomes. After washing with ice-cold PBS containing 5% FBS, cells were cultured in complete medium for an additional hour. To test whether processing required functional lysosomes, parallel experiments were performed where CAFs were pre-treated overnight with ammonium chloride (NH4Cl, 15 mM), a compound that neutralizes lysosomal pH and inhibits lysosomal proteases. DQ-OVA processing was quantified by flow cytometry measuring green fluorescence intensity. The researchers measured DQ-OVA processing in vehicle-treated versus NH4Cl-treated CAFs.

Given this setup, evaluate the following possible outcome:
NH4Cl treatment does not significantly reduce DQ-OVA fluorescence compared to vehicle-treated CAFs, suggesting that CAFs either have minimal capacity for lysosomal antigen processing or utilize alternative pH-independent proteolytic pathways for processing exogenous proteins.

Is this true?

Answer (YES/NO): NO